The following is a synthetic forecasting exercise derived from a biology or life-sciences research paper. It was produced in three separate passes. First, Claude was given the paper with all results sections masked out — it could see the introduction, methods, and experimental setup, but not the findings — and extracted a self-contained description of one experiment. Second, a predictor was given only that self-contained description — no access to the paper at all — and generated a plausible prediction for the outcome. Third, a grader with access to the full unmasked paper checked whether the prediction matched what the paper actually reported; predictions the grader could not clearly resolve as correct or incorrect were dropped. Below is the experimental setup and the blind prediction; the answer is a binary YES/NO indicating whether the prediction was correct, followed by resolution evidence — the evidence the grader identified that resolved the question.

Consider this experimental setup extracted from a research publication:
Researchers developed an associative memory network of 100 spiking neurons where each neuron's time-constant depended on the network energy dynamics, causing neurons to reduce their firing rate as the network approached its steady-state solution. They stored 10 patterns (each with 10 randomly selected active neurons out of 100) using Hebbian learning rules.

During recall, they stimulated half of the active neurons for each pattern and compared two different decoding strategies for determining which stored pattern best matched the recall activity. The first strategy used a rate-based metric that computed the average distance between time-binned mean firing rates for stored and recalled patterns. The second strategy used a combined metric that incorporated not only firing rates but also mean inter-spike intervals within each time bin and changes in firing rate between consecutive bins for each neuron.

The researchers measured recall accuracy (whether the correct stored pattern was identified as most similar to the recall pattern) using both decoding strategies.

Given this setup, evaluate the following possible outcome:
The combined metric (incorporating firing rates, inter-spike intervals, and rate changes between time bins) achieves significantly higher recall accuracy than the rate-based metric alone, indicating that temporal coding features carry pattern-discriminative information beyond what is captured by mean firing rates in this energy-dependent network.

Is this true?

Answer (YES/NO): YES